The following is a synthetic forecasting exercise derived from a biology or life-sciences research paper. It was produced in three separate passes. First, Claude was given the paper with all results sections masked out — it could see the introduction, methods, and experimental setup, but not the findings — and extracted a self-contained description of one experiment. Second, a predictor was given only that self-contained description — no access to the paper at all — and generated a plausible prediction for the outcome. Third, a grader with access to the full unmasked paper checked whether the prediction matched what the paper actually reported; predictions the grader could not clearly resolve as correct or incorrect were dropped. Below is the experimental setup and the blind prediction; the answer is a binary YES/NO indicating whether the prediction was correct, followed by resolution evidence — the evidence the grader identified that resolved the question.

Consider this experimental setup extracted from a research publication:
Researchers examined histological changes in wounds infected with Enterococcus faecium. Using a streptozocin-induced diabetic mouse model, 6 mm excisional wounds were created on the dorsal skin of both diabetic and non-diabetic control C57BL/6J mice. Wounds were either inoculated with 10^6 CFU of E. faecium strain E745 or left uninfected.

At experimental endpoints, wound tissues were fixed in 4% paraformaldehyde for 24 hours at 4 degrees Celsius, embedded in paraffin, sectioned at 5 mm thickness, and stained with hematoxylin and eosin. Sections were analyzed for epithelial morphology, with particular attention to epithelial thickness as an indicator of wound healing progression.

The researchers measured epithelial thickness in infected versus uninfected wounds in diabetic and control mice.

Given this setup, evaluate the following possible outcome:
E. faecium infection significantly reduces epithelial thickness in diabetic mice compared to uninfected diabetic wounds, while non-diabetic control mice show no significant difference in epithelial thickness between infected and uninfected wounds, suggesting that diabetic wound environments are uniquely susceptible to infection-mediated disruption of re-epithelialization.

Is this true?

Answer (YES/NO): NO